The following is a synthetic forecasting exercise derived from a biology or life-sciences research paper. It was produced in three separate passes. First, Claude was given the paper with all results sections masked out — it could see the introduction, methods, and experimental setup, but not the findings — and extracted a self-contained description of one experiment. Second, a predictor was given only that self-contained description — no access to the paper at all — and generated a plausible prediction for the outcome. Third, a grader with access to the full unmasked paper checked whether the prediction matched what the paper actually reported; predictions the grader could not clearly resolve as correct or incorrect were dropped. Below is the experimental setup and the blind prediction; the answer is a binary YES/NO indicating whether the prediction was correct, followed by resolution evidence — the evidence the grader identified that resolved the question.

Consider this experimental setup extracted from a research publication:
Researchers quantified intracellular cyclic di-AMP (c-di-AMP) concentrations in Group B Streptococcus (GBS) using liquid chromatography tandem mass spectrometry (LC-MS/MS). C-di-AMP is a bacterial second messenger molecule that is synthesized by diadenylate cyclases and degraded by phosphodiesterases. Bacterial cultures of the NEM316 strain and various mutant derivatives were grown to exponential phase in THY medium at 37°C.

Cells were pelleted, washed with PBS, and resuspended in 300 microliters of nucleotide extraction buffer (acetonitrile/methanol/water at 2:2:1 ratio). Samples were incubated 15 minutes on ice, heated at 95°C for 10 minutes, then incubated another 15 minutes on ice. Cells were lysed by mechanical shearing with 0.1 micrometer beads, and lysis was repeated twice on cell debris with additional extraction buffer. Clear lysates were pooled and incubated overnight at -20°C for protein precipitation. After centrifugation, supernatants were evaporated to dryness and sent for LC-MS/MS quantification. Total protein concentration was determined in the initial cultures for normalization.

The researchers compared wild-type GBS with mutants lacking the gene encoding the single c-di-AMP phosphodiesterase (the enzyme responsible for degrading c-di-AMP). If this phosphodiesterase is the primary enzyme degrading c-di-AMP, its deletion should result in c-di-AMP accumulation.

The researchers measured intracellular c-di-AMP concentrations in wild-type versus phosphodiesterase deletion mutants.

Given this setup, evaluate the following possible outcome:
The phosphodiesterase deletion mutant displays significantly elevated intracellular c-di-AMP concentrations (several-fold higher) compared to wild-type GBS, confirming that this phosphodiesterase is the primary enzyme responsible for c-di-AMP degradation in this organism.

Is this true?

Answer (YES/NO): YES